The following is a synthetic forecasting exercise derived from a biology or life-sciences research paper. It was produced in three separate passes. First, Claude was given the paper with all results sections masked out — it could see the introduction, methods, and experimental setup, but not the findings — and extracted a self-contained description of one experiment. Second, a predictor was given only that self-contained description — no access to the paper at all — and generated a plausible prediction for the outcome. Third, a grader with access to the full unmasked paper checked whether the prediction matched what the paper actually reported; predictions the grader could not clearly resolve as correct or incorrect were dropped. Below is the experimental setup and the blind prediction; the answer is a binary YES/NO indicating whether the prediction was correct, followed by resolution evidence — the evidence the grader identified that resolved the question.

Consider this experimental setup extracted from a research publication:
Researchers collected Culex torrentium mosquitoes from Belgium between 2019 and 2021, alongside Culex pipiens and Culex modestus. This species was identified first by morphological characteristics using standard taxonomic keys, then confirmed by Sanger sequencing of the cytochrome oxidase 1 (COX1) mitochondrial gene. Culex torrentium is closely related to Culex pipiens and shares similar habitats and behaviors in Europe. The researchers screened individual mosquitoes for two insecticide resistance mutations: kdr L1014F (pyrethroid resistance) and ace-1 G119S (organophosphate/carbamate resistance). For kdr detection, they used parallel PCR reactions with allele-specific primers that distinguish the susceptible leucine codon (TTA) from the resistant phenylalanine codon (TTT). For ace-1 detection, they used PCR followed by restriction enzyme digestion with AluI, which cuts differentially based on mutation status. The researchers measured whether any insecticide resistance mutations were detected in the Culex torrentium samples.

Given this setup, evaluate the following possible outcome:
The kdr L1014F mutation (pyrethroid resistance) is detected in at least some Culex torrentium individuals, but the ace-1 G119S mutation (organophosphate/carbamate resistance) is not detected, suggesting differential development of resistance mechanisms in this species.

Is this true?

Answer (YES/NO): NO